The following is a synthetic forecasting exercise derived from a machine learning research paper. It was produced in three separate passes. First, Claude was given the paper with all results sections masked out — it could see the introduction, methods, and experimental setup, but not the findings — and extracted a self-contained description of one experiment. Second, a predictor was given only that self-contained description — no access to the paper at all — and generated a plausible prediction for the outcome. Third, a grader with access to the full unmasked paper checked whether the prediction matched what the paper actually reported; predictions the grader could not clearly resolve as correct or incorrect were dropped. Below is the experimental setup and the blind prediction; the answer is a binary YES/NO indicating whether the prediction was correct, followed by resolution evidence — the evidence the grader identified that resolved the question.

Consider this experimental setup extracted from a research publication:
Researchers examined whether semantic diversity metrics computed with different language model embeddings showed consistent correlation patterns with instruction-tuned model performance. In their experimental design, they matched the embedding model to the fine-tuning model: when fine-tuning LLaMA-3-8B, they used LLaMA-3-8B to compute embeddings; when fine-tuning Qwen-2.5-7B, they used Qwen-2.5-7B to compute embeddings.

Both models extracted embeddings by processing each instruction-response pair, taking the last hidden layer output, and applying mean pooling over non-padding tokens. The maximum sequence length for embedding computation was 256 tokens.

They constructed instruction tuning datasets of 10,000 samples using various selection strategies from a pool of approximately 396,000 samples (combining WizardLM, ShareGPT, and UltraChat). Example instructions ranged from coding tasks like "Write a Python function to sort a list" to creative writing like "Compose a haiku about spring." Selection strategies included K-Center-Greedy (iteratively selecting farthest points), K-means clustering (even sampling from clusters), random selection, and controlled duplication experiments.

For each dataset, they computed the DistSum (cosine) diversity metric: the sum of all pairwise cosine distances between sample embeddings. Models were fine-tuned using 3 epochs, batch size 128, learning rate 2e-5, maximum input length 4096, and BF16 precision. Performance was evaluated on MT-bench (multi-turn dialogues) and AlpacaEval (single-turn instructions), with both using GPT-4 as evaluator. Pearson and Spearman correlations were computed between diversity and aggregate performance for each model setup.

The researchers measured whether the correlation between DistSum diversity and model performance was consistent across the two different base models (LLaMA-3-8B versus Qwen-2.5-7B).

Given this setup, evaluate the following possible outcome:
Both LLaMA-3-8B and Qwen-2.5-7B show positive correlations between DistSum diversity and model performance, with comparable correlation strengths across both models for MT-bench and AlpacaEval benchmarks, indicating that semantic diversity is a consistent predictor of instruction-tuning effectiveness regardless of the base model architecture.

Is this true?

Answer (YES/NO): NO